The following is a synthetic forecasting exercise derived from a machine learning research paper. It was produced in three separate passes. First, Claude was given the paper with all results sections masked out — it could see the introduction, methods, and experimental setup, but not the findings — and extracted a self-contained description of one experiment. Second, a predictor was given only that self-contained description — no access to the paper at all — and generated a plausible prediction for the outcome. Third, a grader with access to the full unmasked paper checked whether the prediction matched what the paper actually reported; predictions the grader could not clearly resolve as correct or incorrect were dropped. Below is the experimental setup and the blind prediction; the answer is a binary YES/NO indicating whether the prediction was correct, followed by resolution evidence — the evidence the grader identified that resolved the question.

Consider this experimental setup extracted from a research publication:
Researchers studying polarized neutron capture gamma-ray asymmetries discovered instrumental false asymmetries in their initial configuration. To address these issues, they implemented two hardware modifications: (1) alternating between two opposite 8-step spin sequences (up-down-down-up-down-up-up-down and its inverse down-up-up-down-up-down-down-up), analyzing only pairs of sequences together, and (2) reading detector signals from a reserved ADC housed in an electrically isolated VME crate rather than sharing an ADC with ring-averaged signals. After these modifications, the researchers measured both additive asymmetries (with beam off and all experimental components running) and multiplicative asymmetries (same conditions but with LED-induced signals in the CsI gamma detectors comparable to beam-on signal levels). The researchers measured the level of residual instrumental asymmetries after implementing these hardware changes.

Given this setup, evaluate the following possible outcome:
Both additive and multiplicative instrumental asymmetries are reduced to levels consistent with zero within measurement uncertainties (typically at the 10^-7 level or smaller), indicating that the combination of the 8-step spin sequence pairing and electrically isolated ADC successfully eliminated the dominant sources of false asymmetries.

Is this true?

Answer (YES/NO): YES